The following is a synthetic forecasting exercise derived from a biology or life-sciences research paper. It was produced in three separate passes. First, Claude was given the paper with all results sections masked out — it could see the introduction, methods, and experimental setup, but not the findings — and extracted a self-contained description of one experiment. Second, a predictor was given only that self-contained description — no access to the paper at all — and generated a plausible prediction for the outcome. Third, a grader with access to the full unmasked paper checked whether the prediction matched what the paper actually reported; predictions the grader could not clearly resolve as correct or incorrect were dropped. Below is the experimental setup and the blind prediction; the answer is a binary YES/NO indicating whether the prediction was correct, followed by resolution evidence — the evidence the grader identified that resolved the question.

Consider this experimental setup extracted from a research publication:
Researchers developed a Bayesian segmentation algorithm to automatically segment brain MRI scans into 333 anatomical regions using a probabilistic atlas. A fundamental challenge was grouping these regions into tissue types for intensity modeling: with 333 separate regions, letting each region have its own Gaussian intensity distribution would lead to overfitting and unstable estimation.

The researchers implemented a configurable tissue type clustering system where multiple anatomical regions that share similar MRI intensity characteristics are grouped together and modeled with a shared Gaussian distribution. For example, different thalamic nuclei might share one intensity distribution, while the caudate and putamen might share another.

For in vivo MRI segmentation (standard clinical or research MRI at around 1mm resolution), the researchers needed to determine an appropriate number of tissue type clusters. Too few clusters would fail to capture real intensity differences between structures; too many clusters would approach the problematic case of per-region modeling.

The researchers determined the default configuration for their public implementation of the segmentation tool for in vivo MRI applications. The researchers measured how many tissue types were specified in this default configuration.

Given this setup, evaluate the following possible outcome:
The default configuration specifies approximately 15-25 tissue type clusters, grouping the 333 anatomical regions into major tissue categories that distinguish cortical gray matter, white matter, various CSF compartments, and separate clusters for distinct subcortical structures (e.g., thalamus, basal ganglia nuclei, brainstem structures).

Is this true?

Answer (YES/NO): YES